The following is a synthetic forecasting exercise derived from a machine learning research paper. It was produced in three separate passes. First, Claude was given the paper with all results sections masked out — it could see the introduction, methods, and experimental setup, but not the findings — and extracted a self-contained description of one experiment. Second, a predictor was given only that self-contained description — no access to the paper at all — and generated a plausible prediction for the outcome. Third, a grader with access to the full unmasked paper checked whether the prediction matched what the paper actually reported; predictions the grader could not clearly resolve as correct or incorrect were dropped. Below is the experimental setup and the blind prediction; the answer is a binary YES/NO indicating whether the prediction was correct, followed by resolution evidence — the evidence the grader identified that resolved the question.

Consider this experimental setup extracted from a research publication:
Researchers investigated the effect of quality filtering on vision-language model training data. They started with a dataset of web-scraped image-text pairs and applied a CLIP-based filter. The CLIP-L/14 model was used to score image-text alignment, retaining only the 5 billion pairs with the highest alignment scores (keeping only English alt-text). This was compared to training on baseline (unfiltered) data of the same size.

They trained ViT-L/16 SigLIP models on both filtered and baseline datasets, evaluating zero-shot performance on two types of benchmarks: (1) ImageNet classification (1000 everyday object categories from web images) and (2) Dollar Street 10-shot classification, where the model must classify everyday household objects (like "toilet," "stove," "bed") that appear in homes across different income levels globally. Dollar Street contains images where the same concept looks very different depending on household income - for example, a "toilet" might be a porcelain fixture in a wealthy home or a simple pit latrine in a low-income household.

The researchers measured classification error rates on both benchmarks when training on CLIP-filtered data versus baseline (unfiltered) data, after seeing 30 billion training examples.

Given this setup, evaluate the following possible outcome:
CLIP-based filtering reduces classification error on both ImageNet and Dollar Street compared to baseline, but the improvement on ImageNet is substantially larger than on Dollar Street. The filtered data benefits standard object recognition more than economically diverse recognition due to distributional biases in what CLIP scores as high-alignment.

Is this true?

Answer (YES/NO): NO